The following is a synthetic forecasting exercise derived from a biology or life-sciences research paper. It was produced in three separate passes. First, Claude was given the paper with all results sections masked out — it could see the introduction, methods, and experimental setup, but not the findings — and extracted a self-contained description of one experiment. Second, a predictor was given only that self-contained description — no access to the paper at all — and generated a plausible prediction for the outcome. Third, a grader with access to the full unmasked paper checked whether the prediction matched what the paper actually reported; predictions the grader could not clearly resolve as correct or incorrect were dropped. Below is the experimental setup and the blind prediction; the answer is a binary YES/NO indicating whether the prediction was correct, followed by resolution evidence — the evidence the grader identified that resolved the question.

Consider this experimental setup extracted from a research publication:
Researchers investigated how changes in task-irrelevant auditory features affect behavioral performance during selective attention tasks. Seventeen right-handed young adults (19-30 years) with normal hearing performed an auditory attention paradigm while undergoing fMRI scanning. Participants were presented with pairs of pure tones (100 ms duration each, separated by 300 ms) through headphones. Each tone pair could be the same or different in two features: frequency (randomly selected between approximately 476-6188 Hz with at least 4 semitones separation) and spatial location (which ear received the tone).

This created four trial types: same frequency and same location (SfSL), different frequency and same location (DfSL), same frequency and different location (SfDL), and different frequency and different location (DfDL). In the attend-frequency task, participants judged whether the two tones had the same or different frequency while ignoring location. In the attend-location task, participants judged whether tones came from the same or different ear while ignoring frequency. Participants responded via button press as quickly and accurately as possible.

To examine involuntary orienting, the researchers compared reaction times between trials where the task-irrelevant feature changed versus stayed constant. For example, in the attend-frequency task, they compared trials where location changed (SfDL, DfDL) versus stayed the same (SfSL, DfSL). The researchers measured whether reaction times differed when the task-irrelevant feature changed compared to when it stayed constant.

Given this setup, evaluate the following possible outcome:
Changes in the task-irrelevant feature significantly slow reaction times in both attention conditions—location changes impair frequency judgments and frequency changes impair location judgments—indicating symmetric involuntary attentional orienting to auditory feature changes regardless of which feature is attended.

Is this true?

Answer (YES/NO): NO